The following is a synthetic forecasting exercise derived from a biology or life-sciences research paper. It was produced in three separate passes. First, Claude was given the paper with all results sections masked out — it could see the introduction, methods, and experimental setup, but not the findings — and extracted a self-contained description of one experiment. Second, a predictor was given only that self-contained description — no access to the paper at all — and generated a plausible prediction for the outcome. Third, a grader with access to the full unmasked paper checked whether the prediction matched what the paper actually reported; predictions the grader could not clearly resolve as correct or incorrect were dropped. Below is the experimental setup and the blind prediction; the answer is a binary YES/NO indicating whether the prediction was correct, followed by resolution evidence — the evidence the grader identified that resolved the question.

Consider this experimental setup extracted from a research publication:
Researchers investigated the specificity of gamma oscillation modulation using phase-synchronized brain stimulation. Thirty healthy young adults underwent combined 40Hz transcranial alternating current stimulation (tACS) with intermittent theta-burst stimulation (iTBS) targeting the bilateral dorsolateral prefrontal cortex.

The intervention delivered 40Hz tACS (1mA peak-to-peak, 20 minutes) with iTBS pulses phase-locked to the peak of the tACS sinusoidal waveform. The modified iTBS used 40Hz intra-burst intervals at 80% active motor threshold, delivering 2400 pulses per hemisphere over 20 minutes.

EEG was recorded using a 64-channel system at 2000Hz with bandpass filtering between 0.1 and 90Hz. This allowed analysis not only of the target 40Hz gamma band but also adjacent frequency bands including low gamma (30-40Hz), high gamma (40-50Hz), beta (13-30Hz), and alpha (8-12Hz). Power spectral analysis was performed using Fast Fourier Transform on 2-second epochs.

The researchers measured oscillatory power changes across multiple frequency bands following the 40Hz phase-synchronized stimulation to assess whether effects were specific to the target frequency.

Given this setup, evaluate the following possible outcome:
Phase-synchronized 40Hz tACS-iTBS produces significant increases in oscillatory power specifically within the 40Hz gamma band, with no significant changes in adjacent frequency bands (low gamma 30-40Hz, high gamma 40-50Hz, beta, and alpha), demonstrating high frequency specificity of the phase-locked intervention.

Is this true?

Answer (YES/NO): NO